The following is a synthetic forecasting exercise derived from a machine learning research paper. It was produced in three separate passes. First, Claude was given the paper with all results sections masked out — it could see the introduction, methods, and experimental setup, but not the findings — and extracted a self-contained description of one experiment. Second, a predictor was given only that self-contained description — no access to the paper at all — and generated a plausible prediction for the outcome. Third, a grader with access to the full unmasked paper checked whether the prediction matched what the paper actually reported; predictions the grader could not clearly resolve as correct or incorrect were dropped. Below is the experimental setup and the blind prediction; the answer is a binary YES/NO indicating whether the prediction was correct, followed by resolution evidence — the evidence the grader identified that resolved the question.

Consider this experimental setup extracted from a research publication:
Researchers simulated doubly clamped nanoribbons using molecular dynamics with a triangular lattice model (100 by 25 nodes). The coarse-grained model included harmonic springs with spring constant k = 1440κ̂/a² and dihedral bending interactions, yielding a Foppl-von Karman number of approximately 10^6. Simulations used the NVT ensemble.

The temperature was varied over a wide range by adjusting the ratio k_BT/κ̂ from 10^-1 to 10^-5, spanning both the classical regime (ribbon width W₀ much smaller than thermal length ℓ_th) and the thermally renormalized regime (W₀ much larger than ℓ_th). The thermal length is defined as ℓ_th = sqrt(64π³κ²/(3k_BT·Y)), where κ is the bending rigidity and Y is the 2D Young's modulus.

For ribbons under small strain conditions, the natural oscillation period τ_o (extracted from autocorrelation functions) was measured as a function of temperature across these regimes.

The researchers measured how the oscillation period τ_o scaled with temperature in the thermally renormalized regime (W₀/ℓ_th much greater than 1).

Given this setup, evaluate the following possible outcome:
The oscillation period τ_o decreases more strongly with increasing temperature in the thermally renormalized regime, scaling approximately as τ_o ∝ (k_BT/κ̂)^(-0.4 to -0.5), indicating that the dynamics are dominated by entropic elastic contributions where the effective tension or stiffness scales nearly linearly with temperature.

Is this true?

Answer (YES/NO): NO